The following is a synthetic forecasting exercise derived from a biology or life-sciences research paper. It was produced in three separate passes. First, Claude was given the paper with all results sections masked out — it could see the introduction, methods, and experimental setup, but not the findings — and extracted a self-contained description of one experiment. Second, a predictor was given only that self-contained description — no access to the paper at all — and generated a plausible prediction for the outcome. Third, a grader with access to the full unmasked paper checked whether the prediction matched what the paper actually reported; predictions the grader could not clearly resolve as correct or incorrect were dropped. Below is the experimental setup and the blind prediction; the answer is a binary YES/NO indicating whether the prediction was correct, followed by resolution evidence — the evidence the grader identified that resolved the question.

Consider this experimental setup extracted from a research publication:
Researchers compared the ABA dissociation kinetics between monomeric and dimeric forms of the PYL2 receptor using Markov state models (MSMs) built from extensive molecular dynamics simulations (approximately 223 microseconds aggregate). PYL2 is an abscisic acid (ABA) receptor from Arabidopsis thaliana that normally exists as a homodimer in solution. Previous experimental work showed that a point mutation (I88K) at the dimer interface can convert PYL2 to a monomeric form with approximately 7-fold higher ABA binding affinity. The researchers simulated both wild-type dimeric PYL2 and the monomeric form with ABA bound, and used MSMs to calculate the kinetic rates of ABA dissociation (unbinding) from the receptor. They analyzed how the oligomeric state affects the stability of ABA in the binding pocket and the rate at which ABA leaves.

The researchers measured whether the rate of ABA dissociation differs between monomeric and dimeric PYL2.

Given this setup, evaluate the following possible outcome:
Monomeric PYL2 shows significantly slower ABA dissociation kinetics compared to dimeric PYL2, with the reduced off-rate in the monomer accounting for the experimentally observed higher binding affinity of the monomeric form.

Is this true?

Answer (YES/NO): YES